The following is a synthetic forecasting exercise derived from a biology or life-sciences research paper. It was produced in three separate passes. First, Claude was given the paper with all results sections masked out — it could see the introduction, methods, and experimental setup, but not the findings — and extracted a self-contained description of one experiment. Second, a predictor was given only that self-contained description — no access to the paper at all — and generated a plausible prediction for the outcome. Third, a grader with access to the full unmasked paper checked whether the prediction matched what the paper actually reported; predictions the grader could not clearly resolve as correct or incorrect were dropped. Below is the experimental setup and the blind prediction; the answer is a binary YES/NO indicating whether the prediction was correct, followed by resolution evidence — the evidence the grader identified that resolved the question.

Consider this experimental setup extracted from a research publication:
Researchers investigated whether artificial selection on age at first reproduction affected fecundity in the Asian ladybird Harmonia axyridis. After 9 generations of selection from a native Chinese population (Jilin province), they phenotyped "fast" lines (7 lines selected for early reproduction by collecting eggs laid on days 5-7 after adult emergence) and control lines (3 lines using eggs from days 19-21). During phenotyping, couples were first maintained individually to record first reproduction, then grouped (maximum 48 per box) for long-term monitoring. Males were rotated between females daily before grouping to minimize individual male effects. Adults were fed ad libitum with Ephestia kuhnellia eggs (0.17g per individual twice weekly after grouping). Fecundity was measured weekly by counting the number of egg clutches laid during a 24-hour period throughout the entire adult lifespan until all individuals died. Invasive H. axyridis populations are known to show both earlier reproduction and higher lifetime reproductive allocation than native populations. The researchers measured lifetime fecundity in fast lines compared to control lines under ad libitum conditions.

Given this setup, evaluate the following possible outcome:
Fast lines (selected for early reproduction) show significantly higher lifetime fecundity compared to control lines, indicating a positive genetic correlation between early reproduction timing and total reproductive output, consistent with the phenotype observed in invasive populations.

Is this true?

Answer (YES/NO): NO